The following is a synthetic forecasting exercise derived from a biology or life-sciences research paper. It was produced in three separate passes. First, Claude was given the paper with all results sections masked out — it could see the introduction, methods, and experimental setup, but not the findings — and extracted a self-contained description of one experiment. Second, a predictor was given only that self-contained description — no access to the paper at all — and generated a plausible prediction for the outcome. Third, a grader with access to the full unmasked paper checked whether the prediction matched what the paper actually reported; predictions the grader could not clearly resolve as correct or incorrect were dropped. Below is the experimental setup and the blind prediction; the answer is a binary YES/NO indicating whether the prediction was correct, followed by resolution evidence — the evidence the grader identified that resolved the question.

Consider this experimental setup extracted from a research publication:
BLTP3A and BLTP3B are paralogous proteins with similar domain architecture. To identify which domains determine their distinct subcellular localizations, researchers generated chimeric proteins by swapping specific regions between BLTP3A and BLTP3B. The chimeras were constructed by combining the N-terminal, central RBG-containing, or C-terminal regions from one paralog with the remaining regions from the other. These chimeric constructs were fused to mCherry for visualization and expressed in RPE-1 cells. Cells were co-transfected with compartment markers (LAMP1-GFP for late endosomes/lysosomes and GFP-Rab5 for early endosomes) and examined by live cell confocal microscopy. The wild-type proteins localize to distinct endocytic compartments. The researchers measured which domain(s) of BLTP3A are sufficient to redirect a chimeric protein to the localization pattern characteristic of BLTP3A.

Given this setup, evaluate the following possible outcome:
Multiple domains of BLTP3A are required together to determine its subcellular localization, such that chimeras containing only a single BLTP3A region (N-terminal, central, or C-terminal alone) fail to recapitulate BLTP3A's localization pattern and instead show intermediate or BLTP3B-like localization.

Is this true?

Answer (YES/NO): NO